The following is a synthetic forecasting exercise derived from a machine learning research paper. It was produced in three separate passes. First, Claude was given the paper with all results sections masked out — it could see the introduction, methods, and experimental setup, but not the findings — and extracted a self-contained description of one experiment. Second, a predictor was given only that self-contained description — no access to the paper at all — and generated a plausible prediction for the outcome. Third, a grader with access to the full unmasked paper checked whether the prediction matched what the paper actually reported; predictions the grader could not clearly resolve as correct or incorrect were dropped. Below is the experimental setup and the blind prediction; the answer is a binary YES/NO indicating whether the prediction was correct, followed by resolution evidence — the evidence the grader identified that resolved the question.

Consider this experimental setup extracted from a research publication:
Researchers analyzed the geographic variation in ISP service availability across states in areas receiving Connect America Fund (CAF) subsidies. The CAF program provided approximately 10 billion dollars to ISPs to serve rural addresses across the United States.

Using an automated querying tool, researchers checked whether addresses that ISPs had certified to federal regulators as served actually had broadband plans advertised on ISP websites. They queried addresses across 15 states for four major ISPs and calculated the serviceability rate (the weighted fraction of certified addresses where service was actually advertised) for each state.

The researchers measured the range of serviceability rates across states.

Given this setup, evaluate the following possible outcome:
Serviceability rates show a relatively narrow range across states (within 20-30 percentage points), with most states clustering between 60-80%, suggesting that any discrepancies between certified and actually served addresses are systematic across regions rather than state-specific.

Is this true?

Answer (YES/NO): NO